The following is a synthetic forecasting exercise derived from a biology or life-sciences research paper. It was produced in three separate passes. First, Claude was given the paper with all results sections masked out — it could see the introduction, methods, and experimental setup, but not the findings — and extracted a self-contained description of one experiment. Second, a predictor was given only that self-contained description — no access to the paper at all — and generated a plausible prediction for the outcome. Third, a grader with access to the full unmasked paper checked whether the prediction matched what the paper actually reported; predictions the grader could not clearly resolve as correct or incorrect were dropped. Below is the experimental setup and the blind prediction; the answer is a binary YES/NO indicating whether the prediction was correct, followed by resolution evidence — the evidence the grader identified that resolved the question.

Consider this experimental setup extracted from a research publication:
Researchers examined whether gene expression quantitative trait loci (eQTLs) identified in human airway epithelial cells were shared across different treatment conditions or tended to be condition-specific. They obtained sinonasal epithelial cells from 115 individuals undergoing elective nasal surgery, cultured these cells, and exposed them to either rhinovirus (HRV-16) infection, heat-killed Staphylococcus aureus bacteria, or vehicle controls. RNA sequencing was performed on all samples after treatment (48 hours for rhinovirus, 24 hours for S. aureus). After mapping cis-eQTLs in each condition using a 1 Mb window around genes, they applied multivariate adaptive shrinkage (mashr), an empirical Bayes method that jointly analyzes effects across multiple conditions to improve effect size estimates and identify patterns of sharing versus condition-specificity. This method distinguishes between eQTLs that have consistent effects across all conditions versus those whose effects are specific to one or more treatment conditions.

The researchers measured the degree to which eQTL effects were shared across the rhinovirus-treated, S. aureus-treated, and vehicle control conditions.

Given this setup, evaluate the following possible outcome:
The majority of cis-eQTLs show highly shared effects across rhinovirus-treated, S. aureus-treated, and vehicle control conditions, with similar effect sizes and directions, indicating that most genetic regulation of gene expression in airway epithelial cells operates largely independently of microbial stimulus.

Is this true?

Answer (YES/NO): YES